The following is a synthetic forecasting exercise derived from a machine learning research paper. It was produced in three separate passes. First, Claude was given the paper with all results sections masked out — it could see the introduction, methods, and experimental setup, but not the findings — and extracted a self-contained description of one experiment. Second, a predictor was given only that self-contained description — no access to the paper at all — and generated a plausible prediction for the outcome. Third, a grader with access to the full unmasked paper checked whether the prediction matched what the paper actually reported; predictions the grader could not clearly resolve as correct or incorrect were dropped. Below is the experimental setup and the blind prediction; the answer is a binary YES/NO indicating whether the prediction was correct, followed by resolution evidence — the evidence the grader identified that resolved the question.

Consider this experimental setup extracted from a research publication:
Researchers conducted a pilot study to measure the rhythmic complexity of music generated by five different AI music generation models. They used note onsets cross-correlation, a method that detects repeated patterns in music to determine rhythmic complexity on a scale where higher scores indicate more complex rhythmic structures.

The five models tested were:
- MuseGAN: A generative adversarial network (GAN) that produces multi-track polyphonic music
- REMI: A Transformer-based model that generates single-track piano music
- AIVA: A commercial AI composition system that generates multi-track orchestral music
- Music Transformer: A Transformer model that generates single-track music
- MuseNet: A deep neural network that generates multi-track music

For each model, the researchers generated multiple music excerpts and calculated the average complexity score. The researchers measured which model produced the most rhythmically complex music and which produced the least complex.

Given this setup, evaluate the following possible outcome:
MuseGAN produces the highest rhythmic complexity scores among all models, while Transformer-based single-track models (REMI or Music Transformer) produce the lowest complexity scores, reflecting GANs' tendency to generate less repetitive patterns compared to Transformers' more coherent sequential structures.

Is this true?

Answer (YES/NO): NO